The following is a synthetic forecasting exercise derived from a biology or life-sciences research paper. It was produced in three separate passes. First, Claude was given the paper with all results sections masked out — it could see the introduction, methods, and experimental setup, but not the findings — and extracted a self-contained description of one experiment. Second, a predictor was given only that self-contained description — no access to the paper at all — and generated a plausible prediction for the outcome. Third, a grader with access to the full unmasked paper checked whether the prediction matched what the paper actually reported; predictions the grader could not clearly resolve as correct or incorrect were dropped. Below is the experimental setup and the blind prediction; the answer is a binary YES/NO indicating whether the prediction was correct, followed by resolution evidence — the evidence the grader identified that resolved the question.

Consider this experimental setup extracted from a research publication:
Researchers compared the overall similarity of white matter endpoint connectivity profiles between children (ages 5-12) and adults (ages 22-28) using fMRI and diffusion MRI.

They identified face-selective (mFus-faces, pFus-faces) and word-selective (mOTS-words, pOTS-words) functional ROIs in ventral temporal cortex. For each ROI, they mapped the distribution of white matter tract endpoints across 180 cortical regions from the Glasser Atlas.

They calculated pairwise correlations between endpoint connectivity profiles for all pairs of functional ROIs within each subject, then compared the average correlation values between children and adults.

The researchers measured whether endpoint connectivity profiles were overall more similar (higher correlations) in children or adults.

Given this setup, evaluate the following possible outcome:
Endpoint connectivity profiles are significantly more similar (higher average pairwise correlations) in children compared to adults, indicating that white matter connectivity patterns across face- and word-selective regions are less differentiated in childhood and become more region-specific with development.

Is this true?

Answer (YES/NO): YES